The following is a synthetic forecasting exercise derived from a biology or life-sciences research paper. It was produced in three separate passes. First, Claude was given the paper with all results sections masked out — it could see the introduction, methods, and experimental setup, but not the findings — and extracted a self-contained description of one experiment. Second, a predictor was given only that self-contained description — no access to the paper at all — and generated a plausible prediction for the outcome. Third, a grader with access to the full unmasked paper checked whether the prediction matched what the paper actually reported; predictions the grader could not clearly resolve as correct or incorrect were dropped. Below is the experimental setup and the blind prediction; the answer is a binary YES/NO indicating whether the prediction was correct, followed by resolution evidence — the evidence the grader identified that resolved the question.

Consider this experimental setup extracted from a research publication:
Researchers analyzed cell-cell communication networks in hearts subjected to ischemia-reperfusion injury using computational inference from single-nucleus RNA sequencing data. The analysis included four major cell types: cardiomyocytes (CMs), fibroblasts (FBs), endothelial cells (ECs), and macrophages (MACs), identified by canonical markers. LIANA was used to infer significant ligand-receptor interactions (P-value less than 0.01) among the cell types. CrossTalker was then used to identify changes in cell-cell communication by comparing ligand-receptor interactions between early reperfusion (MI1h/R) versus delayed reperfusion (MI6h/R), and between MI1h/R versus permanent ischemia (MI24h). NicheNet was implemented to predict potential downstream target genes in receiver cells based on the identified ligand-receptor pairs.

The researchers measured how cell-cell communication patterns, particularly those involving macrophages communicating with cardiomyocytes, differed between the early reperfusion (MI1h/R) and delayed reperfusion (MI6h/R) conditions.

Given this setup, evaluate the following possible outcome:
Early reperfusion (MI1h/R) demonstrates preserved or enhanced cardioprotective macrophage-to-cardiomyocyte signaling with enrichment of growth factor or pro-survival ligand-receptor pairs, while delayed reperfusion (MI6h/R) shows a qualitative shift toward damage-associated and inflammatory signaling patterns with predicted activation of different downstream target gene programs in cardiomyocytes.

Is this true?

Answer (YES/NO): NO